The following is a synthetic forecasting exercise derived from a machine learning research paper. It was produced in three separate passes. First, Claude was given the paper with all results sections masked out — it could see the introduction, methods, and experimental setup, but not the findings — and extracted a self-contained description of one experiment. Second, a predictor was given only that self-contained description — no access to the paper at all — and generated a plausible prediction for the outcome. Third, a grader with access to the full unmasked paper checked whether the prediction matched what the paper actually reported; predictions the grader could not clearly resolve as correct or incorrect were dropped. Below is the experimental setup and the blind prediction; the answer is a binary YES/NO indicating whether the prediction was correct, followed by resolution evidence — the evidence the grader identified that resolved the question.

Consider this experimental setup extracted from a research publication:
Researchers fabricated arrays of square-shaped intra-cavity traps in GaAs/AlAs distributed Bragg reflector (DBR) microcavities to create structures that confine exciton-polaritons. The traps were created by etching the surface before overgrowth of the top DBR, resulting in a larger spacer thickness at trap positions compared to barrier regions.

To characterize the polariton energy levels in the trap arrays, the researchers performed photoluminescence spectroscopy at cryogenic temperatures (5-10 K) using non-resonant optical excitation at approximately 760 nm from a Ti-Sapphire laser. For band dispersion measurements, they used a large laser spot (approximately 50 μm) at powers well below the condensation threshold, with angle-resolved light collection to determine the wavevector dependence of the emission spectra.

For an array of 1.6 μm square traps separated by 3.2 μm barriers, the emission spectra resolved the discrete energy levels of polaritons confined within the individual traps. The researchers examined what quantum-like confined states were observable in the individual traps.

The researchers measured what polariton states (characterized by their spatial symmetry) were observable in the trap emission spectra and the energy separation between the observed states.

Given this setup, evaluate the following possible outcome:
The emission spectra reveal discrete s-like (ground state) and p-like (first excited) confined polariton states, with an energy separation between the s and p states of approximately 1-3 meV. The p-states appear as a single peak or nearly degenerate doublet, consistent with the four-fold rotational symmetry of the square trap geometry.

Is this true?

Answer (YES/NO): YES